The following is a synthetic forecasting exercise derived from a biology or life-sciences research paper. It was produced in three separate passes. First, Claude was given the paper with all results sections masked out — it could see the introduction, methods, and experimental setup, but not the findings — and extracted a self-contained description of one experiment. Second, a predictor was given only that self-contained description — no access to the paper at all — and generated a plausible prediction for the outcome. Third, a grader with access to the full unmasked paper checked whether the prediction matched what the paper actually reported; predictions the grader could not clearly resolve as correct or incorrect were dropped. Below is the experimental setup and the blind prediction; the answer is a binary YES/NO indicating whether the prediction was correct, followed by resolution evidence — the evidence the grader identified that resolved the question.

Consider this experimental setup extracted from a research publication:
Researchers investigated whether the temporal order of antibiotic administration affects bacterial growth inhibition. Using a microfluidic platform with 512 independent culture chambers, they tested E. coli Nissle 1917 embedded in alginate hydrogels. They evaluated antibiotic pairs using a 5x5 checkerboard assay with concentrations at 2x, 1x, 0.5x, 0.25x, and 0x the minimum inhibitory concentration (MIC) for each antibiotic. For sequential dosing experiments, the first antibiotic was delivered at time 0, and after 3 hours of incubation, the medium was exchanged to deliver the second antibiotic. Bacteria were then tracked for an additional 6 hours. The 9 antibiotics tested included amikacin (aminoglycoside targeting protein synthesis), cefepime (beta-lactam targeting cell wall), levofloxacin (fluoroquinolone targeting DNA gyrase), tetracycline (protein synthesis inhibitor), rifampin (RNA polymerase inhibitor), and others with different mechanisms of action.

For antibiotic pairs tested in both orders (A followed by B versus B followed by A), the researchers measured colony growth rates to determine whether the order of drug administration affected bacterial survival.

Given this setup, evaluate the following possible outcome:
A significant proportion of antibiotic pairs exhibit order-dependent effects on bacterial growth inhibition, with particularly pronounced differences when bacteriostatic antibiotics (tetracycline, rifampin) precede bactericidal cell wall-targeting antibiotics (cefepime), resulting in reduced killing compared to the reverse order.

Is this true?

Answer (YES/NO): NO